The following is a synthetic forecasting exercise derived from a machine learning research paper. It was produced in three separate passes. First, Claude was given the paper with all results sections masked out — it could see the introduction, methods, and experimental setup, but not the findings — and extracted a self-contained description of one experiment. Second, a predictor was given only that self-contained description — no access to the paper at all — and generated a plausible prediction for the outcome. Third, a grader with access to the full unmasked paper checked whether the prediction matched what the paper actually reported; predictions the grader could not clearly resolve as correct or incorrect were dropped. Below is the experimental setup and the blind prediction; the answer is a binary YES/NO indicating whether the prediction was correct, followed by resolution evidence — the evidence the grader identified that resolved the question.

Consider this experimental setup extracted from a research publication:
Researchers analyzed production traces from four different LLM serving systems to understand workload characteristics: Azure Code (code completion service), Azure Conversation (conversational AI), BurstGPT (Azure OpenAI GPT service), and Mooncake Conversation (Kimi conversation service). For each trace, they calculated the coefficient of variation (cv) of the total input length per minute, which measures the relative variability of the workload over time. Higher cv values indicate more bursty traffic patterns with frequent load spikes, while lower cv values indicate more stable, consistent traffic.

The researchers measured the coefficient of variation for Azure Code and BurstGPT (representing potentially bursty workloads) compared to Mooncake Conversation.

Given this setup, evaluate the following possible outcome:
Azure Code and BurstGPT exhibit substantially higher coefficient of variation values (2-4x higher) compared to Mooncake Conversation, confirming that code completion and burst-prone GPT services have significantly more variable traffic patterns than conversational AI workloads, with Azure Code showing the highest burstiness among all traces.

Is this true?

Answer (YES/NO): NO